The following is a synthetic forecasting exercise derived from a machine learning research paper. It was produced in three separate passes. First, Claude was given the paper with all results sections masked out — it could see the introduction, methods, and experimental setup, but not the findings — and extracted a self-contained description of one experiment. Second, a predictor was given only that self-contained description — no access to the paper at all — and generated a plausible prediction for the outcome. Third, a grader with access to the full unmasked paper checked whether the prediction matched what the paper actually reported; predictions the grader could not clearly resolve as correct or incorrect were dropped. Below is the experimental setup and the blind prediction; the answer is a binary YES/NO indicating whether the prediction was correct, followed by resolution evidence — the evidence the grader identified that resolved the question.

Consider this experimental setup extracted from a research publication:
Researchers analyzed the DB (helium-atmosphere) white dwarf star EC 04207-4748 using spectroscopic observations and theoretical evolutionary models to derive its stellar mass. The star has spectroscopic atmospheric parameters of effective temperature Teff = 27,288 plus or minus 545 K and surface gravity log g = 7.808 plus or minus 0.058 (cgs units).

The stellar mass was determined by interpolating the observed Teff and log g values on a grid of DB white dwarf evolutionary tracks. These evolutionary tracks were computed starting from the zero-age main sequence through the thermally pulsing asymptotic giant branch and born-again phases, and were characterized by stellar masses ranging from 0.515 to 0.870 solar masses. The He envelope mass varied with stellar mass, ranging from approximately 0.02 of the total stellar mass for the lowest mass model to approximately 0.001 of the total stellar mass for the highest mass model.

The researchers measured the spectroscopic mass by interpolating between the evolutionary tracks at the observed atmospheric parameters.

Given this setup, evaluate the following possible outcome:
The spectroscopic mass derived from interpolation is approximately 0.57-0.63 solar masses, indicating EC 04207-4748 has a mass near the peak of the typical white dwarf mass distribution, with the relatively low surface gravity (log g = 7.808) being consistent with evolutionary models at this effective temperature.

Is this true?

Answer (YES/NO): NO